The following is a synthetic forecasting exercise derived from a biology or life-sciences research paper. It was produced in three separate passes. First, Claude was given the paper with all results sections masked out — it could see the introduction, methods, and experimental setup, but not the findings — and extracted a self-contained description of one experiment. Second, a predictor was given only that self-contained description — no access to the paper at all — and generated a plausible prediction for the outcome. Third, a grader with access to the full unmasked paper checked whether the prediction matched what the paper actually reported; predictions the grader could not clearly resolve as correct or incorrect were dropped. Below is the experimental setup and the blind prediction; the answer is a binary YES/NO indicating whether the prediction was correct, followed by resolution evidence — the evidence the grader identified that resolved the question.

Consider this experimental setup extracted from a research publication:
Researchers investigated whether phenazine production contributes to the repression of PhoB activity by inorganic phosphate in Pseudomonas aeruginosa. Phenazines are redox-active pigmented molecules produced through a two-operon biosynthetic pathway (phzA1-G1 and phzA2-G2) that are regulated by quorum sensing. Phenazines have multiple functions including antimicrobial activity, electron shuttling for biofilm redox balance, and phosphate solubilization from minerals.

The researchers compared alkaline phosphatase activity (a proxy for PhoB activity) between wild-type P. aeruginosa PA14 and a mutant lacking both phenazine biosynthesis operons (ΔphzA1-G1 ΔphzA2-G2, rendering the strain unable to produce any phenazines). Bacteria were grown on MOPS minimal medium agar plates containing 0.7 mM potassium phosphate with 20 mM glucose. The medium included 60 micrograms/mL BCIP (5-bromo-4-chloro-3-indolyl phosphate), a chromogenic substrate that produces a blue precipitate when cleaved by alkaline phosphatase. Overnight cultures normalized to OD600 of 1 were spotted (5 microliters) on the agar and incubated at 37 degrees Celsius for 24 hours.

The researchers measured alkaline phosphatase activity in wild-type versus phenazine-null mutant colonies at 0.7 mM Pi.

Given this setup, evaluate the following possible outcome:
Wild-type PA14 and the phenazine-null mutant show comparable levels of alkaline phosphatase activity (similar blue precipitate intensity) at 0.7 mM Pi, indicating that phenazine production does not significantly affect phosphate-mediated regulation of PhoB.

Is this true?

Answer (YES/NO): NO